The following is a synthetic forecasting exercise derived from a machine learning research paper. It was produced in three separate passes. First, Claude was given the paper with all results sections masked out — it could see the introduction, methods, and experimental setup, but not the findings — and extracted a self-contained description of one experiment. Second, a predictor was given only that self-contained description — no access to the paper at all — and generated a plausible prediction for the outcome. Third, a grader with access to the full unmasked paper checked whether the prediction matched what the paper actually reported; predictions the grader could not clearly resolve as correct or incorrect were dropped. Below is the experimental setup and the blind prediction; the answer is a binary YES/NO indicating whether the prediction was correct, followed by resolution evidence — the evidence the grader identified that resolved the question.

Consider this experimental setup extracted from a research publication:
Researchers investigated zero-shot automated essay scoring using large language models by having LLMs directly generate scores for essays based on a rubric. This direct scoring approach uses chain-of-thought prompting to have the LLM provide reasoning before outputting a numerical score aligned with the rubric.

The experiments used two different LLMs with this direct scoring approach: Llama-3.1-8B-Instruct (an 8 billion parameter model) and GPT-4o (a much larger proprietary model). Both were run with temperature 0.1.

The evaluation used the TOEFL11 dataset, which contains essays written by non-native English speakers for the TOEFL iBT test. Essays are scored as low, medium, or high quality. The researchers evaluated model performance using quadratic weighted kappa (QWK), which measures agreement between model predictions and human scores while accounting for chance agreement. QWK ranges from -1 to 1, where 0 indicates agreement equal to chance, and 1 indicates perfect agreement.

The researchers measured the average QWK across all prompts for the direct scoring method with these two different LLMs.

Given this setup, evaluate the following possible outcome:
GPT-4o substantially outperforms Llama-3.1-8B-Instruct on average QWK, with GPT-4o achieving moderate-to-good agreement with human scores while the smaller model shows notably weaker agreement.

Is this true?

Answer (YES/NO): NO